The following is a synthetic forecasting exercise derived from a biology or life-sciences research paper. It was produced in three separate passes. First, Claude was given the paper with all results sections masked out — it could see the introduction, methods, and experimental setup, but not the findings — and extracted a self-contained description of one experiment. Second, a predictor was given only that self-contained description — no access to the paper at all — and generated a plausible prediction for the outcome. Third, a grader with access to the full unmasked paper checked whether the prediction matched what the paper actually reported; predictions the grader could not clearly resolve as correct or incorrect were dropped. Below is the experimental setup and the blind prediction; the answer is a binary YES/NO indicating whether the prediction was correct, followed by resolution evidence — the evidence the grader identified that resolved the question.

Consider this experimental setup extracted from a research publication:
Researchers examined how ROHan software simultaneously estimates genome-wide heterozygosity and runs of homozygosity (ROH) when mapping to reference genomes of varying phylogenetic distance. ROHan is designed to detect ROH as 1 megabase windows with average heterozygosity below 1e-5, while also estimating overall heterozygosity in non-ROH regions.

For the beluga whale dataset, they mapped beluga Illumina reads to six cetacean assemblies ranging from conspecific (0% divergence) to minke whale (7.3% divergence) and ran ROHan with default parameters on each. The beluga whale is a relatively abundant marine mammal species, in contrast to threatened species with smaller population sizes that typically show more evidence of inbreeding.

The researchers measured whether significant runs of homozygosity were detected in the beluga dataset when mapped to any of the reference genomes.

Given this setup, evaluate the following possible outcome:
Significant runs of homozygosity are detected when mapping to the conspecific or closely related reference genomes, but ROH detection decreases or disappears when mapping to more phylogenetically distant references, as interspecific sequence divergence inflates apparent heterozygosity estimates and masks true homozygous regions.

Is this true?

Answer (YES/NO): NO